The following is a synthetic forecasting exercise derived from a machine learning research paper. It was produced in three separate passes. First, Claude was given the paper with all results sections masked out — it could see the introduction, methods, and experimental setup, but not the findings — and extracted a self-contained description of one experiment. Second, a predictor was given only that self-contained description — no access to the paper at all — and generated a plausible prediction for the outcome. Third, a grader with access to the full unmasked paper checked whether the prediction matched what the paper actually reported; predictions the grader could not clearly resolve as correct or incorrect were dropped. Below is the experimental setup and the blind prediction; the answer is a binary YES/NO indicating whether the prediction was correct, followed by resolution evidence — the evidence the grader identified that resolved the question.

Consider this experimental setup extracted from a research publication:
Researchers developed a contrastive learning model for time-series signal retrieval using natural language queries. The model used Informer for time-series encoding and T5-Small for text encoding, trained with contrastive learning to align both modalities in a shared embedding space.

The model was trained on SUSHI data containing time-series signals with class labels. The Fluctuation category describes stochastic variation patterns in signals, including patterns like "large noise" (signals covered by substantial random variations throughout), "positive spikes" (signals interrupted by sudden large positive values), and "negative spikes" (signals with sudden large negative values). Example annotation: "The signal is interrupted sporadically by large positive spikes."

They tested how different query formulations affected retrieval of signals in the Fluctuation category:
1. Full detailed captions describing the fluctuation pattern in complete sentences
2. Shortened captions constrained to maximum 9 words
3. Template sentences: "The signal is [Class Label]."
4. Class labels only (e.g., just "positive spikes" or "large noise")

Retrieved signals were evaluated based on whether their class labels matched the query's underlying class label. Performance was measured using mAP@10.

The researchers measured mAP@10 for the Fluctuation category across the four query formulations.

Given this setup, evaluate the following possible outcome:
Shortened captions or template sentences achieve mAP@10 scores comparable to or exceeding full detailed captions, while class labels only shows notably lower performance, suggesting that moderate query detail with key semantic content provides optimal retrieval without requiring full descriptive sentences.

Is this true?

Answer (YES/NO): YES